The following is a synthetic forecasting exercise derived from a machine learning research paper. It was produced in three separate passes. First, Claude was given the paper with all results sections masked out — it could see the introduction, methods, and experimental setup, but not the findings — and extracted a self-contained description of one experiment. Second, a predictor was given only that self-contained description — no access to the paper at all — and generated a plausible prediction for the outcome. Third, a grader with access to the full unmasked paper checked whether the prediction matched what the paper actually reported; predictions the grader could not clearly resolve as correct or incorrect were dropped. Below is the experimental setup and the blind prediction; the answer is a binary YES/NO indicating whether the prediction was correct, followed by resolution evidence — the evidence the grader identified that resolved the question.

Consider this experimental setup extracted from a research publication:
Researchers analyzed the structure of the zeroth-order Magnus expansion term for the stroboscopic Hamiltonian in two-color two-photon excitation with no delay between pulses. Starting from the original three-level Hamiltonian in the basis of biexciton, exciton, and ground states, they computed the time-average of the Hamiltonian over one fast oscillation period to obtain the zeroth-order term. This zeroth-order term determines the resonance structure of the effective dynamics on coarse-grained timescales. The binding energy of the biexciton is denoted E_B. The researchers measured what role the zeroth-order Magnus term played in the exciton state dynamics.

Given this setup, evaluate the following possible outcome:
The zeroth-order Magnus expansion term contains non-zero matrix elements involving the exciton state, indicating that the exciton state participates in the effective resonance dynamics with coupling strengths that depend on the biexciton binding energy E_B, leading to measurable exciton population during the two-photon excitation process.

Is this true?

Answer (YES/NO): NO